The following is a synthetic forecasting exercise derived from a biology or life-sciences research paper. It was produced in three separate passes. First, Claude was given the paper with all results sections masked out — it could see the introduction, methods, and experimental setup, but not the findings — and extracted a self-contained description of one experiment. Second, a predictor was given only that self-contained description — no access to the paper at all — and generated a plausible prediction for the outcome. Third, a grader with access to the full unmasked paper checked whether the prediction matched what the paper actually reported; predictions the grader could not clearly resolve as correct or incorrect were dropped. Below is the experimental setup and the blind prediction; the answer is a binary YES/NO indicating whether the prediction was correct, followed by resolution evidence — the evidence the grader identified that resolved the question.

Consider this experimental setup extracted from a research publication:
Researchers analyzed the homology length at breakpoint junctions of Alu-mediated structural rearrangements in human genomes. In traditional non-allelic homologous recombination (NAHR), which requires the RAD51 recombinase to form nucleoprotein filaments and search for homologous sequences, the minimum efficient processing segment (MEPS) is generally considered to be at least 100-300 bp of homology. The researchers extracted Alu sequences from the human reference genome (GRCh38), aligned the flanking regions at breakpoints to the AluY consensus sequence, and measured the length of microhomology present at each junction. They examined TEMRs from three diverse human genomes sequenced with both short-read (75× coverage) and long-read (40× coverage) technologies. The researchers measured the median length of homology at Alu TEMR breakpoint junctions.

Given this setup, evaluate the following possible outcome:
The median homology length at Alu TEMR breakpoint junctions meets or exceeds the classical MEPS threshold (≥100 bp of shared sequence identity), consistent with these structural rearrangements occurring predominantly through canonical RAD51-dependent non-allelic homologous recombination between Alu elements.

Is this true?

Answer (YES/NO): NO